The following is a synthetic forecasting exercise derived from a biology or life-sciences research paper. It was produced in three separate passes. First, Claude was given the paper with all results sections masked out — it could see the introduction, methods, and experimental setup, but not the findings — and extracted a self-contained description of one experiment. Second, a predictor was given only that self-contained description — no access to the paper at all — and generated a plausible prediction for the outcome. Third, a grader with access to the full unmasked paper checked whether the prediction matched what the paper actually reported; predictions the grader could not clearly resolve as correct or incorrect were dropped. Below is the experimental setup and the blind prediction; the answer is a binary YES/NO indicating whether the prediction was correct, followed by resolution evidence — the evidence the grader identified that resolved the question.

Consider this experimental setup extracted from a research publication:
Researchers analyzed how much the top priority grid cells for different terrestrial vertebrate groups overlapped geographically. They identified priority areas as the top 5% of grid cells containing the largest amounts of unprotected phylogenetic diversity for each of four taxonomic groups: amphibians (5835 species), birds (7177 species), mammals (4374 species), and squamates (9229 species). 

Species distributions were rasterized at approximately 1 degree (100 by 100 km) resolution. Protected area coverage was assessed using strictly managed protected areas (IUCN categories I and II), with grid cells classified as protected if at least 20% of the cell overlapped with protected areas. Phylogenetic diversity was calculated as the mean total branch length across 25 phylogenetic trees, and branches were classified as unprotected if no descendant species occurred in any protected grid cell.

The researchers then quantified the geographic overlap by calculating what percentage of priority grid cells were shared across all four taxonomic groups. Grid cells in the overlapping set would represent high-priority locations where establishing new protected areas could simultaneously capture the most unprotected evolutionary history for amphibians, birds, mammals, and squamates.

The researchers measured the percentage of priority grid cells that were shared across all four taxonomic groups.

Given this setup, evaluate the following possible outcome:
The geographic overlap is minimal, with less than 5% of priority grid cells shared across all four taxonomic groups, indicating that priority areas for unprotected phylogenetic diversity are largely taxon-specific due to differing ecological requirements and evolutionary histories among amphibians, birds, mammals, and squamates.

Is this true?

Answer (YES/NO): YES